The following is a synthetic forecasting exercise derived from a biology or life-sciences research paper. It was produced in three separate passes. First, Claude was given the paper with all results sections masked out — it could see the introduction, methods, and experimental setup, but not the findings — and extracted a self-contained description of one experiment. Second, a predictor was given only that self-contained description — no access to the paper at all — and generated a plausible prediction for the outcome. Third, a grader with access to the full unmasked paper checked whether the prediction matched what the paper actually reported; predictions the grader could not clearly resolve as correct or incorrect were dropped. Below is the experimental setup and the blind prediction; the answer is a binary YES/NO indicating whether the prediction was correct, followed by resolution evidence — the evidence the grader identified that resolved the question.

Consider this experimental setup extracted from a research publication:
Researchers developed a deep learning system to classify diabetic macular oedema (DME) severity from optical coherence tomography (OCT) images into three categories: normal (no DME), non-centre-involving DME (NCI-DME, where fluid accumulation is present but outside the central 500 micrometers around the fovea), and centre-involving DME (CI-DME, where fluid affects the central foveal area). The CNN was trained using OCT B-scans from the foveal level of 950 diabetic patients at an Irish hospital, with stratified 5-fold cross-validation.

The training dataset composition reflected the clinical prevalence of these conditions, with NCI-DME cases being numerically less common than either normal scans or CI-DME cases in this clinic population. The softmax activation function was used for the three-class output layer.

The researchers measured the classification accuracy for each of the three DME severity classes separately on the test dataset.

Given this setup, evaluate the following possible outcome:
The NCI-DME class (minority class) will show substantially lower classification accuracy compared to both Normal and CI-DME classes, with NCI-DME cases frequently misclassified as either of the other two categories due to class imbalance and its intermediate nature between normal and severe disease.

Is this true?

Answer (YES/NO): YES